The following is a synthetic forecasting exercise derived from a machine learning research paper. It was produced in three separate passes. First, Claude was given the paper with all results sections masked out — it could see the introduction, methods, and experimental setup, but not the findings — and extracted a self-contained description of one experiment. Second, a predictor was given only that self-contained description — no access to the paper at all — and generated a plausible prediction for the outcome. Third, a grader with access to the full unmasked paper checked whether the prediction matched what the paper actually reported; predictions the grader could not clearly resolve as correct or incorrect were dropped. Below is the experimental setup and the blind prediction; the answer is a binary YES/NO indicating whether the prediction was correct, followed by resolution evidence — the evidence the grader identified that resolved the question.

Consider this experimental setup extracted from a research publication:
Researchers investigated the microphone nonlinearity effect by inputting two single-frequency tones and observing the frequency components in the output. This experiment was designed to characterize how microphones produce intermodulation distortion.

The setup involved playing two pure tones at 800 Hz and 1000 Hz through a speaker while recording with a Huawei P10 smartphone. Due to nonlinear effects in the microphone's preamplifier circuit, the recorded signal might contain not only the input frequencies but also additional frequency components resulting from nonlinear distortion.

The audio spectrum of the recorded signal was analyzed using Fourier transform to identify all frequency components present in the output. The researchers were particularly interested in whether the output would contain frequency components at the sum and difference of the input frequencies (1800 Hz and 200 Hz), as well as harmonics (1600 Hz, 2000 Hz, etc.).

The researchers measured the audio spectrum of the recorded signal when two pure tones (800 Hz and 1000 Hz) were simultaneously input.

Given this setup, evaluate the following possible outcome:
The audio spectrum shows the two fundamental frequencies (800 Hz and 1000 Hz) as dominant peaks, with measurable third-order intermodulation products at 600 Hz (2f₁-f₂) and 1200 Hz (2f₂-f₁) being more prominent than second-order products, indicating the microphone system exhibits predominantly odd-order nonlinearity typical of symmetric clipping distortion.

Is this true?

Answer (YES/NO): NO